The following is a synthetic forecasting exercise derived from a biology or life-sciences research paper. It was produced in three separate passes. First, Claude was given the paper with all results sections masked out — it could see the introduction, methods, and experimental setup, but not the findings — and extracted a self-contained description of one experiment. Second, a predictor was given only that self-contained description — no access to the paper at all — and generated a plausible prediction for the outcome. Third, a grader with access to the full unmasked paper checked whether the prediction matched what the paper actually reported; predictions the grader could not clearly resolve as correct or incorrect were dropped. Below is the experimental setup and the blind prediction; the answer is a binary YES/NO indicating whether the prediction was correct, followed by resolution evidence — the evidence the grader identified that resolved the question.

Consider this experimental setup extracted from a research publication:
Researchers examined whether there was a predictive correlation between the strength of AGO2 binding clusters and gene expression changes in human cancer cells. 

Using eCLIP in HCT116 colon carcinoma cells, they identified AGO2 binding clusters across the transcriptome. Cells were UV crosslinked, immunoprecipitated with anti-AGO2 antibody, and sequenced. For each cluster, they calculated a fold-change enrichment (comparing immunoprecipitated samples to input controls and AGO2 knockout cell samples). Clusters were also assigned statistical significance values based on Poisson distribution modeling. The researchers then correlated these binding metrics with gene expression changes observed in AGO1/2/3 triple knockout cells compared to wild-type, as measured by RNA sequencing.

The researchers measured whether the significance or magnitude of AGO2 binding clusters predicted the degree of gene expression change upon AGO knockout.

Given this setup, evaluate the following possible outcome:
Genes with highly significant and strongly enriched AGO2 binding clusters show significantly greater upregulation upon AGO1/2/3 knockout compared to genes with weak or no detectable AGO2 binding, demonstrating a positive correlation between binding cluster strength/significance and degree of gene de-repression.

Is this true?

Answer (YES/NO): NO